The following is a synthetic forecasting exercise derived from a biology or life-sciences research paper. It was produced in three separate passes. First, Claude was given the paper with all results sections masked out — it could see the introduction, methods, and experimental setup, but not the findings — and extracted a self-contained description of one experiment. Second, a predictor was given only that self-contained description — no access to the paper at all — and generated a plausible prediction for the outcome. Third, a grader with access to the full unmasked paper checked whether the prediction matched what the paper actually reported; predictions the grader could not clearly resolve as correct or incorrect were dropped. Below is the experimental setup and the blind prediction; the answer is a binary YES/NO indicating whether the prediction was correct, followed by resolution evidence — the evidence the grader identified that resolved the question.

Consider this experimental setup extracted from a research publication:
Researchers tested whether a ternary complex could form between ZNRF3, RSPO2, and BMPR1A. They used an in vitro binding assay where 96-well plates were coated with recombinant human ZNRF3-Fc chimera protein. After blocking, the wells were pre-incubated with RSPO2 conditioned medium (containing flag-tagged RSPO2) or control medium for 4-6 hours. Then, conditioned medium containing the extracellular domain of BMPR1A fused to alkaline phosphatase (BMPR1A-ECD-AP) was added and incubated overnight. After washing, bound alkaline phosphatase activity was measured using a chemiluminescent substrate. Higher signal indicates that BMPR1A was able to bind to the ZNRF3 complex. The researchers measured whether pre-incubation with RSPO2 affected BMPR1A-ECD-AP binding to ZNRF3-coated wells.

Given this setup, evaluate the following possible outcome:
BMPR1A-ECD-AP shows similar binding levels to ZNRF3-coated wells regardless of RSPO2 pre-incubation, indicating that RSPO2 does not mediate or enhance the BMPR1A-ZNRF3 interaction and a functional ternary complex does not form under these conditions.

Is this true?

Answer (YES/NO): NO